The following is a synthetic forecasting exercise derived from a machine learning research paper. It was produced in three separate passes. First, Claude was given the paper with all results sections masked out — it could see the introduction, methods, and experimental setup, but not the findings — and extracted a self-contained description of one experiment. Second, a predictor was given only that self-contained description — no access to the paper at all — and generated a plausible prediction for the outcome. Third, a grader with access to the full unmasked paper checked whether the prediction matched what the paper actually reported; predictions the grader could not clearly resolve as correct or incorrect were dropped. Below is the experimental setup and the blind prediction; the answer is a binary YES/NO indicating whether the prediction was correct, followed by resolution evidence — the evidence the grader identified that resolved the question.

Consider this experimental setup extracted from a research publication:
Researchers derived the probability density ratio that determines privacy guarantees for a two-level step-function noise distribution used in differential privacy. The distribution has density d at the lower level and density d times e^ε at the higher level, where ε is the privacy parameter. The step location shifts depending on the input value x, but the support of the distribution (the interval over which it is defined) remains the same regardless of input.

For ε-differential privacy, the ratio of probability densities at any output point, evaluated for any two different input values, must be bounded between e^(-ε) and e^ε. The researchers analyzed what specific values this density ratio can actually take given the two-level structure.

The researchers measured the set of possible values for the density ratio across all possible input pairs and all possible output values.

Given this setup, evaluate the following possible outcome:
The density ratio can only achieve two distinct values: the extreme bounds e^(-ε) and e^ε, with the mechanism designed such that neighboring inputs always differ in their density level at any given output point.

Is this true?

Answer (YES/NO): NO